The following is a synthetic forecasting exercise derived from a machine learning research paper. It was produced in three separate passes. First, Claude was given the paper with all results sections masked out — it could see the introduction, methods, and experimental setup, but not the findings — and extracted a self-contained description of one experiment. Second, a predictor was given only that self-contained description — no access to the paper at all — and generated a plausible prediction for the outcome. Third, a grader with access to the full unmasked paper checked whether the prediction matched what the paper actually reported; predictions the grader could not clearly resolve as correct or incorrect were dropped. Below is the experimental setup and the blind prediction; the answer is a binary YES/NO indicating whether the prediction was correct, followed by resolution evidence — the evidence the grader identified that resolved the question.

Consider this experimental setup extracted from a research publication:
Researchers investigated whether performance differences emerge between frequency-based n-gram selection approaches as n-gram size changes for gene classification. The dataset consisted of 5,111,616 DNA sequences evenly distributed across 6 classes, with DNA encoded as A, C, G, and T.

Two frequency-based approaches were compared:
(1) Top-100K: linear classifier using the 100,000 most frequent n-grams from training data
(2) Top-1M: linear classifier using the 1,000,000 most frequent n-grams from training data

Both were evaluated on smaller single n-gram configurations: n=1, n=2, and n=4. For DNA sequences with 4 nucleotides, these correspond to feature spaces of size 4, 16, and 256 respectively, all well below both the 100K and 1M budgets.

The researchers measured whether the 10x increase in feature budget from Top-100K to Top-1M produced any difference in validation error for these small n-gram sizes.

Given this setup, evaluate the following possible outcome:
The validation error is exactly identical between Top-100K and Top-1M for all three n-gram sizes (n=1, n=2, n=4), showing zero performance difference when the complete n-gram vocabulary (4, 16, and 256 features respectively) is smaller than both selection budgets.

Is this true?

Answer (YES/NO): YES